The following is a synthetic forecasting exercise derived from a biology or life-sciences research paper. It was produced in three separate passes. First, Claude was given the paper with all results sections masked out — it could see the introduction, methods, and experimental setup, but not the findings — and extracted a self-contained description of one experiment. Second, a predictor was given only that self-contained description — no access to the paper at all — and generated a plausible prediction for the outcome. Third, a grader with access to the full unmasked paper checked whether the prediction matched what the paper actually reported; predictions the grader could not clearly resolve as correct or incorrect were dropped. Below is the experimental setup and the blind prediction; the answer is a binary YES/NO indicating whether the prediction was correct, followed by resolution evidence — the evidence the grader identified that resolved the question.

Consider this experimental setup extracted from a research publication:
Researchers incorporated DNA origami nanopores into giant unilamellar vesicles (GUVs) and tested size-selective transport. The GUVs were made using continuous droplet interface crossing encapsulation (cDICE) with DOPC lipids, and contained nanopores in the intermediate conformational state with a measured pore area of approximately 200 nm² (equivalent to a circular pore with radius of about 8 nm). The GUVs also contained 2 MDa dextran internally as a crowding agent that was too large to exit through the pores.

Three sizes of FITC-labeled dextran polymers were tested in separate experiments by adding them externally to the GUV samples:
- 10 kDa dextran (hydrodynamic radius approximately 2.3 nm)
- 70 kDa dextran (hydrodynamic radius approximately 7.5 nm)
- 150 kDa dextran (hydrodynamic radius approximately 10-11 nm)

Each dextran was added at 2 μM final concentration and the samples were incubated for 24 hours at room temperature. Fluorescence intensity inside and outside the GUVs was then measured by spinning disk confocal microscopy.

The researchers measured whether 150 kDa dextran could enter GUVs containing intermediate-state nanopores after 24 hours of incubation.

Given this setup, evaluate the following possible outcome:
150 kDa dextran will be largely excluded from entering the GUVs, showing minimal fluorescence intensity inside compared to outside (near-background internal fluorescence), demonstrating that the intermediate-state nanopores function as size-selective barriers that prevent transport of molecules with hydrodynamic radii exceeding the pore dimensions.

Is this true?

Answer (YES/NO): YES